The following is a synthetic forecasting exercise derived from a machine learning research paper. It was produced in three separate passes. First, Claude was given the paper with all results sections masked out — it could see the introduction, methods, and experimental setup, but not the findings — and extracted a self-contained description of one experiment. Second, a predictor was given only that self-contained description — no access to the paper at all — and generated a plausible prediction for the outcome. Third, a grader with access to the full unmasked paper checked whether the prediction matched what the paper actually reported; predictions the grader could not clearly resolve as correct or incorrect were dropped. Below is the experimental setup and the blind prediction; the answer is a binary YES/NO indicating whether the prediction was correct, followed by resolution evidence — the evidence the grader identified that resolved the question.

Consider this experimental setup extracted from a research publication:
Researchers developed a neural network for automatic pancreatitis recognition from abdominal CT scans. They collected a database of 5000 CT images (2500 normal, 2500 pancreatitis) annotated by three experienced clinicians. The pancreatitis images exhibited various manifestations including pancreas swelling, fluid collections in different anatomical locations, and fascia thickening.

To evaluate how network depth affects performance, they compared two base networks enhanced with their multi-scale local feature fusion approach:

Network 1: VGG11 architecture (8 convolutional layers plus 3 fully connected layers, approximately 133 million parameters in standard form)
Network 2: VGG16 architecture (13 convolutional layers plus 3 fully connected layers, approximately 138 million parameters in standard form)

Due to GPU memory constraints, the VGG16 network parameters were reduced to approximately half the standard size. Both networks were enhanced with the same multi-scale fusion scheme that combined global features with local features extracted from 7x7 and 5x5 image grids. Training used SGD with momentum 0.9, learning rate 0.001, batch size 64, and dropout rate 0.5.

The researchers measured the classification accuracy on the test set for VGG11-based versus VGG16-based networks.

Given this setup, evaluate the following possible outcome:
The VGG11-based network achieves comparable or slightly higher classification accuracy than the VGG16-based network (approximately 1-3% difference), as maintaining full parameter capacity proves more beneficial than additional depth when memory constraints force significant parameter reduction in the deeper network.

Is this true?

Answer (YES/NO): NO